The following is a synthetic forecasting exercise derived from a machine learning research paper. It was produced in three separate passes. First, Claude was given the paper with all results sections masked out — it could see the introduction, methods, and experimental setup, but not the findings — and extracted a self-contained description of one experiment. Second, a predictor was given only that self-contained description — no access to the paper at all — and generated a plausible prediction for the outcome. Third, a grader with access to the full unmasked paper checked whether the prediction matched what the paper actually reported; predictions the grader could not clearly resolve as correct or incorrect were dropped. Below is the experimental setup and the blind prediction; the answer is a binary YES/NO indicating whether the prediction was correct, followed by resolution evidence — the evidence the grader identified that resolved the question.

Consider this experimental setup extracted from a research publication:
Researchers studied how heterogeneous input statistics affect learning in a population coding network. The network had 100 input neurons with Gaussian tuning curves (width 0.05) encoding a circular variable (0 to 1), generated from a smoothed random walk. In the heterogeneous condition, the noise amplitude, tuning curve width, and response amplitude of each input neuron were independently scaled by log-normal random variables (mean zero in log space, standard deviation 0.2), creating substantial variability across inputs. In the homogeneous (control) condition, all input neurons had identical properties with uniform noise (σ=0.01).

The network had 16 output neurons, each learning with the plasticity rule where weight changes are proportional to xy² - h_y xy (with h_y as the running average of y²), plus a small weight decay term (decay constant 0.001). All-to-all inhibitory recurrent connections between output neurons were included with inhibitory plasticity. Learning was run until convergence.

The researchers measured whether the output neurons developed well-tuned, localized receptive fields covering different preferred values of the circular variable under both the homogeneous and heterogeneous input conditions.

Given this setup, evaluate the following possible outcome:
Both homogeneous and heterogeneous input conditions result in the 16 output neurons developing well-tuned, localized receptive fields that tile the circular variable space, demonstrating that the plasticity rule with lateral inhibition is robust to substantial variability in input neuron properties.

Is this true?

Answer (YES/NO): YES